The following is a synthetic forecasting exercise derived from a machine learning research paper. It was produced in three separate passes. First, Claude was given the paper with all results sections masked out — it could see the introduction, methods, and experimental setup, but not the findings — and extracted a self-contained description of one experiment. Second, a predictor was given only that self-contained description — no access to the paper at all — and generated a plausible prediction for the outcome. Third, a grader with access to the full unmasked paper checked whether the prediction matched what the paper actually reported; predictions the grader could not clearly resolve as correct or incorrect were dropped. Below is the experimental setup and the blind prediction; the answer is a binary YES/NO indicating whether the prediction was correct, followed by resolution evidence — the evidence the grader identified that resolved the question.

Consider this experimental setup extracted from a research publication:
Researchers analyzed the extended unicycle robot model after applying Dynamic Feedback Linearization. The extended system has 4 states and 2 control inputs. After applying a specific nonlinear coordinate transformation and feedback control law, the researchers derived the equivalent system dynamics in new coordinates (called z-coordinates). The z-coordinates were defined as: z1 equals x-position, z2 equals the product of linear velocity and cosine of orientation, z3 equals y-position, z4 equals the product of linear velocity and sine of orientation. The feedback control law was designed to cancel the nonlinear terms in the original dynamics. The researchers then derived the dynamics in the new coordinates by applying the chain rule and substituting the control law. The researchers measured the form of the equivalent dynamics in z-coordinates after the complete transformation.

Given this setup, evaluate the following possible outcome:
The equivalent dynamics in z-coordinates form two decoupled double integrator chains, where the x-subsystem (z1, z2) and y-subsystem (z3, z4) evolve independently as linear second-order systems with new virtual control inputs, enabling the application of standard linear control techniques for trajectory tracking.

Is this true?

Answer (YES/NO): YES